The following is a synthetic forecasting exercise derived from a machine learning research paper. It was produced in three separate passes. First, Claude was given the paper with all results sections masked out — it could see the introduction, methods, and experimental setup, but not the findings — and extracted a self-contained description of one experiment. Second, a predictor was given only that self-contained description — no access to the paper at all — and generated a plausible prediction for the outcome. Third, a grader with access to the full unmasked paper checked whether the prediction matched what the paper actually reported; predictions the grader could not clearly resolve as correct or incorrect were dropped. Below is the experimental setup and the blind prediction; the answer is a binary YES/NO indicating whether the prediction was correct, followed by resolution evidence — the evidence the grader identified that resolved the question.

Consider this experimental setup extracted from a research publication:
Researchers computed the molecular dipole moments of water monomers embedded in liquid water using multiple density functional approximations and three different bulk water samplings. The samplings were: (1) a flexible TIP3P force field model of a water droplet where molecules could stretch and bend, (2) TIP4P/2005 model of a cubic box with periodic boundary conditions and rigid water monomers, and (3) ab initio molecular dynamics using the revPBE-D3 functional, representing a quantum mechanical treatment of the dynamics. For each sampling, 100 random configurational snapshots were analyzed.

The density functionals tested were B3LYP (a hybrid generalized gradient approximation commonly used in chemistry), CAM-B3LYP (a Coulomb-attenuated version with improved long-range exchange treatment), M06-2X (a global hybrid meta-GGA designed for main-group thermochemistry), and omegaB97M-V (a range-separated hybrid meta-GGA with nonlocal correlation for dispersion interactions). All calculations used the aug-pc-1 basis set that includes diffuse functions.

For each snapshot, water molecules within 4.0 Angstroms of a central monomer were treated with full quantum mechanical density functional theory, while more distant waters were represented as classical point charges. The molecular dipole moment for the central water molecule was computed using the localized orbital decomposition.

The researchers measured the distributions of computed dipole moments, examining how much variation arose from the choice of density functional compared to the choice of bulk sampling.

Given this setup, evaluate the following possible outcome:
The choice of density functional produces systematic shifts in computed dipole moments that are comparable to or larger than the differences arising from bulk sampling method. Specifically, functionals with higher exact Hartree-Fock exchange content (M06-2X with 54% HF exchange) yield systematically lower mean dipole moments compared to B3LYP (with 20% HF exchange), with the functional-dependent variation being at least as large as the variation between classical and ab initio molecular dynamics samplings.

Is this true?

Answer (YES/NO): NO